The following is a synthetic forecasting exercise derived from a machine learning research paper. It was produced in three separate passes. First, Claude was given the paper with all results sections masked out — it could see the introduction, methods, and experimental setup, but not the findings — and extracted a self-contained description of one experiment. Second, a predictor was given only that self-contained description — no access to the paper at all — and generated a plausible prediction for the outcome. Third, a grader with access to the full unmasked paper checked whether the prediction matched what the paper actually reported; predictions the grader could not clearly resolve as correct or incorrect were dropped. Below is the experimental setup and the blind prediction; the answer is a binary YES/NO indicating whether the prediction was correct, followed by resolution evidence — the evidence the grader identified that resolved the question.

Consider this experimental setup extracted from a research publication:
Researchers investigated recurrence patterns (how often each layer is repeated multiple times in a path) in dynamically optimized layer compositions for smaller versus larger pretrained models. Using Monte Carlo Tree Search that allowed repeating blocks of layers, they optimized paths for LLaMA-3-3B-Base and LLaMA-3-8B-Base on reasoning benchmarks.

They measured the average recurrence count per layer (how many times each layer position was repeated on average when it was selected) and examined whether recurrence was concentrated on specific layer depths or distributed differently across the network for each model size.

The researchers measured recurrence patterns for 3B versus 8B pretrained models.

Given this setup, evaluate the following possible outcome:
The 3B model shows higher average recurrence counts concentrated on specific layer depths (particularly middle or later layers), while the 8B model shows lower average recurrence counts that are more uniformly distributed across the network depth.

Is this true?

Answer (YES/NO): NO